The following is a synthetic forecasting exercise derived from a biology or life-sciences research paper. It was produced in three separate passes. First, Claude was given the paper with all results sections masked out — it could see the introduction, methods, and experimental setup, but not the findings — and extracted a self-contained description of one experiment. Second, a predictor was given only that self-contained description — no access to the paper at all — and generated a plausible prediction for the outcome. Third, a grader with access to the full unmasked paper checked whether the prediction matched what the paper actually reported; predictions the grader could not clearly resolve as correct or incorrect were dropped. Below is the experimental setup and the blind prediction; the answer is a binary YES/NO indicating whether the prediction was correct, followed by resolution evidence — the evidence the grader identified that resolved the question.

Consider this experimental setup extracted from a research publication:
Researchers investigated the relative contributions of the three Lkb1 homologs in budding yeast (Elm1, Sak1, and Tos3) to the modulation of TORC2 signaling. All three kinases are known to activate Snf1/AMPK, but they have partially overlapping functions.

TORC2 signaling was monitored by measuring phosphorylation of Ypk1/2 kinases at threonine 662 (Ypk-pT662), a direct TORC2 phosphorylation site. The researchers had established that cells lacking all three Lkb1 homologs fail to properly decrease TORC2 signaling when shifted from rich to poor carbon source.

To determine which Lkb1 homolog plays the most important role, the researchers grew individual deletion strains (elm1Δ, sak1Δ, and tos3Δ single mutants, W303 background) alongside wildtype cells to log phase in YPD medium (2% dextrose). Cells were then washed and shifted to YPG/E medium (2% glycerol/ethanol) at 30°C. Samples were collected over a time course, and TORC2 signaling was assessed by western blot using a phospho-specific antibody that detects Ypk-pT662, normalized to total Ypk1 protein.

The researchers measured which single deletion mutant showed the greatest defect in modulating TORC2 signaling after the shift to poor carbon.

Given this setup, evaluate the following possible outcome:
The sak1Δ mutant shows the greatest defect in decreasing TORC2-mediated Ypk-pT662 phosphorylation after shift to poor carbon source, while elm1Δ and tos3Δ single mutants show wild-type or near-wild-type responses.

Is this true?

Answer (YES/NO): NO